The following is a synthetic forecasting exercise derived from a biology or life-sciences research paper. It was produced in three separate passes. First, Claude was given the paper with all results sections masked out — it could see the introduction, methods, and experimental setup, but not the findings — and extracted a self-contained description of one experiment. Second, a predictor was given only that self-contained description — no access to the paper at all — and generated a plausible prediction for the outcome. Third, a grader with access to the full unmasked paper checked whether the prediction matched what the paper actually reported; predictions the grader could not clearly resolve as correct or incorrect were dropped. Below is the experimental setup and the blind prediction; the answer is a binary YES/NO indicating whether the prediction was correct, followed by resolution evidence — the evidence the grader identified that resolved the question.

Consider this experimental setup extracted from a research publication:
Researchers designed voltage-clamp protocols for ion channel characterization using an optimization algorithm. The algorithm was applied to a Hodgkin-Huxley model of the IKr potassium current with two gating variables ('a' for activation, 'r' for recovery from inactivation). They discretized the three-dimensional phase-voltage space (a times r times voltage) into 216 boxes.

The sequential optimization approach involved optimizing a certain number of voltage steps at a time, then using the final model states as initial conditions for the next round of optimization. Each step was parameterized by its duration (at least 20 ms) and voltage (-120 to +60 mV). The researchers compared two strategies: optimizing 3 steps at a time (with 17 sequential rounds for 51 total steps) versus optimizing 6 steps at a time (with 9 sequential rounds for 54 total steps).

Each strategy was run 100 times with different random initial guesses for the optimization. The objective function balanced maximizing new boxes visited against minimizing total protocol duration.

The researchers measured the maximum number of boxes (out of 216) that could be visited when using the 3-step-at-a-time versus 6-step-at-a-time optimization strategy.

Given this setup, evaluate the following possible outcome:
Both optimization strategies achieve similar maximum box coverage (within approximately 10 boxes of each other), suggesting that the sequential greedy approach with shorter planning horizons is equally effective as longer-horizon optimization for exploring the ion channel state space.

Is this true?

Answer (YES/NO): YES